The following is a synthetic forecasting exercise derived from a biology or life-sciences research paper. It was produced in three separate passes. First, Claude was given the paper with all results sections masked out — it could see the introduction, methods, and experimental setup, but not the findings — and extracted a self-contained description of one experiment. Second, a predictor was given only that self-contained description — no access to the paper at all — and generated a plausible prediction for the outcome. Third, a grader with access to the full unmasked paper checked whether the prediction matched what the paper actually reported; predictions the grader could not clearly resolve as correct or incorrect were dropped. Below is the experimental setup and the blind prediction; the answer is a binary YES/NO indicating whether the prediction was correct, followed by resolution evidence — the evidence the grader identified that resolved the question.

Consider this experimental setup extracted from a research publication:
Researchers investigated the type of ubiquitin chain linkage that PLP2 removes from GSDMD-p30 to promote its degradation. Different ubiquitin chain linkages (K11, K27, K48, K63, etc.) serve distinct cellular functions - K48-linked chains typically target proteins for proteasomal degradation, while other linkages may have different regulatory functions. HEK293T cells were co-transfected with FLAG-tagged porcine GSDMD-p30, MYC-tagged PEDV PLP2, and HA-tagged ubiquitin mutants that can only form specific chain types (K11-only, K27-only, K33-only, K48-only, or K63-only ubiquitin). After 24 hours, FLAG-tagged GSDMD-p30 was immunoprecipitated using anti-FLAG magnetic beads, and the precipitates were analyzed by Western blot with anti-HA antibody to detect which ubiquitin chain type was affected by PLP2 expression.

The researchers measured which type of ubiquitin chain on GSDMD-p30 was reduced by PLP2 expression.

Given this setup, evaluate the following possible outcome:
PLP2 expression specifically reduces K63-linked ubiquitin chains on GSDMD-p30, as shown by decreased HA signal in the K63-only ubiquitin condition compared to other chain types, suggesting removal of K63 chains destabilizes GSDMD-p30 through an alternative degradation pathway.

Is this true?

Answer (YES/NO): NO